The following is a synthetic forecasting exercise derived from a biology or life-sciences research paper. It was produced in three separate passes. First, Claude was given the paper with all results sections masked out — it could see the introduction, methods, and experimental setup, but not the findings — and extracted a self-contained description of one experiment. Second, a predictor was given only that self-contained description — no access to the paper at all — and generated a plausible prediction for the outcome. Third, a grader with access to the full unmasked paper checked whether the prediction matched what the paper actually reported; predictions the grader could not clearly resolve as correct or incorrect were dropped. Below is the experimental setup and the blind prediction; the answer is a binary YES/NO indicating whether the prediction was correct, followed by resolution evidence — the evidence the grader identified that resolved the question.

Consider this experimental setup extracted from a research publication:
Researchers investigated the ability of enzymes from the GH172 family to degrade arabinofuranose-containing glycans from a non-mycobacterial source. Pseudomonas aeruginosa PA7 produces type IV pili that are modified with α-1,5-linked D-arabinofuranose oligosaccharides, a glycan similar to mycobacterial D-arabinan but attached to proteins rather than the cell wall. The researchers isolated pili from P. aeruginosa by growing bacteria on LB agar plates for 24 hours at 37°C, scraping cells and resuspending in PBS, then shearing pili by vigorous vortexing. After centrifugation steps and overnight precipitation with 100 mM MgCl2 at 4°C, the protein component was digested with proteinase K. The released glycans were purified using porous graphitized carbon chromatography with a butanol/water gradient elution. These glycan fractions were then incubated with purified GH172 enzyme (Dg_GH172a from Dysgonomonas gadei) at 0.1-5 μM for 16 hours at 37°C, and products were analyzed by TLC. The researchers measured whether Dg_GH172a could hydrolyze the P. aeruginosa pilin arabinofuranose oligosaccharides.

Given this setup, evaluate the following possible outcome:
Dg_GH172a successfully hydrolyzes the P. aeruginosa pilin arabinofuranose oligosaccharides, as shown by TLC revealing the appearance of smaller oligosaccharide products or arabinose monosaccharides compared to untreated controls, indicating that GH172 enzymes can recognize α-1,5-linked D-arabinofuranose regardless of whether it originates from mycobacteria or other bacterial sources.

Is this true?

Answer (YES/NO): YES